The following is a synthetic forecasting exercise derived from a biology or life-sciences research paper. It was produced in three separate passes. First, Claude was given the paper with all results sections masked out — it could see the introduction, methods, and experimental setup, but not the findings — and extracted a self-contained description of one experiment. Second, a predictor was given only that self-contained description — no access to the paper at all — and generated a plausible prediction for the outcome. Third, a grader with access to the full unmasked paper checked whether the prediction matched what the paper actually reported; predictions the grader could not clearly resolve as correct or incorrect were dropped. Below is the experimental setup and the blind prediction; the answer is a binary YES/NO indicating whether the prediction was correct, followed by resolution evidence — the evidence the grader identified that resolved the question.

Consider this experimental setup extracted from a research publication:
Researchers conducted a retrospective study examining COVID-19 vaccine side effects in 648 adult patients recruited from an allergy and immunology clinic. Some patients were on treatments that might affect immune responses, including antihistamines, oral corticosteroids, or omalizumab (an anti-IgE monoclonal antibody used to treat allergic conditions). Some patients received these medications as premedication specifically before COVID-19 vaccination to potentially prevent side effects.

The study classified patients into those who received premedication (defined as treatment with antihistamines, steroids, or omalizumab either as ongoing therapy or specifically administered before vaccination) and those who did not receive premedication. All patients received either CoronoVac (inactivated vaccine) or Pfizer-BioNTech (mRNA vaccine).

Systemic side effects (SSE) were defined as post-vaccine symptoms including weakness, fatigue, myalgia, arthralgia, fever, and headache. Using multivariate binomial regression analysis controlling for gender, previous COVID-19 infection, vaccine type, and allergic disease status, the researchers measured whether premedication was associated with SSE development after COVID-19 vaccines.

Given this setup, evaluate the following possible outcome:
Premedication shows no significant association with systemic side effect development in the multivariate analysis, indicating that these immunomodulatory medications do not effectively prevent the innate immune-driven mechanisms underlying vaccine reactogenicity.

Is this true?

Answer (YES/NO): NO